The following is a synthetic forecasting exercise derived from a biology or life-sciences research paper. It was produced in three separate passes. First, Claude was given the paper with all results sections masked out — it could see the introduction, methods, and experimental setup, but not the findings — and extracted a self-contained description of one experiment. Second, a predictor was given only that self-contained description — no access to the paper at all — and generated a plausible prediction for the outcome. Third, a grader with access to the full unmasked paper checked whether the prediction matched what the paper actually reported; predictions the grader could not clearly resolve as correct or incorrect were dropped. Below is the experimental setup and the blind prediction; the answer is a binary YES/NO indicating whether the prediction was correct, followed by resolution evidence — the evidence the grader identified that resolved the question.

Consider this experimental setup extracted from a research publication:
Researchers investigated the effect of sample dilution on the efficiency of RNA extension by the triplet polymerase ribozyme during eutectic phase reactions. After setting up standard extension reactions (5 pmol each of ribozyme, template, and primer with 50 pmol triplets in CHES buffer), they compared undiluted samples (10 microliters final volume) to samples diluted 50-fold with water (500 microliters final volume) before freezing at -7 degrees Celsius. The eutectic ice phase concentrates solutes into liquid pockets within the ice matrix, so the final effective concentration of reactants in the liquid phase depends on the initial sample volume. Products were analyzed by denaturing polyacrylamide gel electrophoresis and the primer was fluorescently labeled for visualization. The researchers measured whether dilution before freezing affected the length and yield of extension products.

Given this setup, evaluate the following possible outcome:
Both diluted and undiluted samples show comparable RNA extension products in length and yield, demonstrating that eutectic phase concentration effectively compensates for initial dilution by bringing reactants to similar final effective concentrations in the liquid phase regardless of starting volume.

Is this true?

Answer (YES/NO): NO